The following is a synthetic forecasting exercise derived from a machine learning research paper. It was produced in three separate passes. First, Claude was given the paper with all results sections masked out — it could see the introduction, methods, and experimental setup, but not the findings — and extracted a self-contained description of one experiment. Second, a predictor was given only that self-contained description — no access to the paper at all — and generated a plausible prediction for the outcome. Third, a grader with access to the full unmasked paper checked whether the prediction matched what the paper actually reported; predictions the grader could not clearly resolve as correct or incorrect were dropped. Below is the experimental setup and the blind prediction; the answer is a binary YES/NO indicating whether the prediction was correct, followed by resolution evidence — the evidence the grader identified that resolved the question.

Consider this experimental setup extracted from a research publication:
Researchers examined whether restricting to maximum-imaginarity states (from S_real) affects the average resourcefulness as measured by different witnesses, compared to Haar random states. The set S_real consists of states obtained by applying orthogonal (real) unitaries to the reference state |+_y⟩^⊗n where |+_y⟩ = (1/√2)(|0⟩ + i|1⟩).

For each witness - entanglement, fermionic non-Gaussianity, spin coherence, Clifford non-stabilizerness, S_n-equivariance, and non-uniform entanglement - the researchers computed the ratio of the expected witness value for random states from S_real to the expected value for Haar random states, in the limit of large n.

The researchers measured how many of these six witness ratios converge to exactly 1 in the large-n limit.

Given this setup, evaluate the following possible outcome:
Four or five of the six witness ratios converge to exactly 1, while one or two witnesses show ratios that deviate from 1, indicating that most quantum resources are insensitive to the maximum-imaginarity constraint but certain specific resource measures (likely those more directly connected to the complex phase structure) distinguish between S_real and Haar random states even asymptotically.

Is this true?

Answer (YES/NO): NO